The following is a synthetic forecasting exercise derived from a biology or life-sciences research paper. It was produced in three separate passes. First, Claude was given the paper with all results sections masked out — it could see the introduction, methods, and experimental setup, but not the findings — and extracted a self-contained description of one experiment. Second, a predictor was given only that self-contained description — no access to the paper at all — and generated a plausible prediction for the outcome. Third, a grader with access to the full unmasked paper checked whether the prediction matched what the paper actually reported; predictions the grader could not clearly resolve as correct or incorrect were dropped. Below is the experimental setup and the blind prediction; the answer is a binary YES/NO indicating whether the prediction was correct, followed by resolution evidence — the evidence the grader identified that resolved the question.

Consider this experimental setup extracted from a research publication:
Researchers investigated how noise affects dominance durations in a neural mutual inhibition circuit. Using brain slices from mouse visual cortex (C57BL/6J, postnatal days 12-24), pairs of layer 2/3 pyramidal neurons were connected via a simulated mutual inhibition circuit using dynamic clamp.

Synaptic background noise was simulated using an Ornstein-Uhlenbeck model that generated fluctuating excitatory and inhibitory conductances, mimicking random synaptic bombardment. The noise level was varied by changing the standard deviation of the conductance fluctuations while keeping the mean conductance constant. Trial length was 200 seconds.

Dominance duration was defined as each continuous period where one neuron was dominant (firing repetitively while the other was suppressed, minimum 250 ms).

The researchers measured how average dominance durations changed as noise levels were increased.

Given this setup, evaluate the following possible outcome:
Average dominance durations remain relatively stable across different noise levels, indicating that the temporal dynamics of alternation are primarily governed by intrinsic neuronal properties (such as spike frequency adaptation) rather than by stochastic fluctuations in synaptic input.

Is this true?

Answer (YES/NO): NO